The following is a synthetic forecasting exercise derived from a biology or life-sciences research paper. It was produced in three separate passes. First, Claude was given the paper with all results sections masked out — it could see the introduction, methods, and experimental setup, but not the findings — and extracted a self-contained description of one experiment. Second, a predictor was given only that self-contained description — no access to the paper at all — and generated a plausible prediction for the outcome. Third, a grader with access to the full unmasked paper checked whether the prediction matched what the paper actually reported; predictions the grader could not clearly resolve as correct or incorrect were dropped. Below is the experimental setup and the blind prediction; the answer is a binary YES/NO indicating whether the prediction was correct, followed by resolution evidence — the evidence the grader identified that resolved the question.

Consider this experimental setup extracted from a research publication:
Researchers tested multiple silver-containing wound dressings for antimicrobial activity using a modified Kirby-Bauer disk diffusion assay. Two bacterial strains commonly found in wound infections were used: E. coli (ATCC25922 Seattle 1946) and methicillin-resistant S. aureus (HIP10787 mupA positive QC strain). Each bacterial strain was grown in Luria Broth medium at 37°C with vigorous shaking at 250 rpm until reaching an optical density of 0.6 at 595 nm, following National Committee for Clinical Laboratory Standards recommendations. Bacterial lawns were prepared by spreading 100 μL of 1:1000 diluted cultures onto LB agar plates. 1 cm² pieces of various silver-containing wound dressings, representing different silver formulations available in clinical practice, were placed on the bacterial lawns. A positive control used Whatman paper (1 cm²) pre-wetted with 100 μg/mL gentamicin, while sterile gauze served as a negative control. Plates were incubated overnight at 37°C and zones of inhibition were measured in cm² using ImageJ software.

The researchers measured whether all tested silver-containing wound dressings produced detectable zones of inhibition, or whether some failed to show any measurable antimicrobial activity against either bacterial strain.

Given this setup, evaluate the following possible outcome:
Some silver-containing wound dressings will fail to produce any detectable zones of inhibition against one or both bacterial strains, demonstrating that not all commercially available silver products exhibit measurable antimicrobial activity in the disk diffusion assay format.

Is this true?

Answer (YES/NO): YES